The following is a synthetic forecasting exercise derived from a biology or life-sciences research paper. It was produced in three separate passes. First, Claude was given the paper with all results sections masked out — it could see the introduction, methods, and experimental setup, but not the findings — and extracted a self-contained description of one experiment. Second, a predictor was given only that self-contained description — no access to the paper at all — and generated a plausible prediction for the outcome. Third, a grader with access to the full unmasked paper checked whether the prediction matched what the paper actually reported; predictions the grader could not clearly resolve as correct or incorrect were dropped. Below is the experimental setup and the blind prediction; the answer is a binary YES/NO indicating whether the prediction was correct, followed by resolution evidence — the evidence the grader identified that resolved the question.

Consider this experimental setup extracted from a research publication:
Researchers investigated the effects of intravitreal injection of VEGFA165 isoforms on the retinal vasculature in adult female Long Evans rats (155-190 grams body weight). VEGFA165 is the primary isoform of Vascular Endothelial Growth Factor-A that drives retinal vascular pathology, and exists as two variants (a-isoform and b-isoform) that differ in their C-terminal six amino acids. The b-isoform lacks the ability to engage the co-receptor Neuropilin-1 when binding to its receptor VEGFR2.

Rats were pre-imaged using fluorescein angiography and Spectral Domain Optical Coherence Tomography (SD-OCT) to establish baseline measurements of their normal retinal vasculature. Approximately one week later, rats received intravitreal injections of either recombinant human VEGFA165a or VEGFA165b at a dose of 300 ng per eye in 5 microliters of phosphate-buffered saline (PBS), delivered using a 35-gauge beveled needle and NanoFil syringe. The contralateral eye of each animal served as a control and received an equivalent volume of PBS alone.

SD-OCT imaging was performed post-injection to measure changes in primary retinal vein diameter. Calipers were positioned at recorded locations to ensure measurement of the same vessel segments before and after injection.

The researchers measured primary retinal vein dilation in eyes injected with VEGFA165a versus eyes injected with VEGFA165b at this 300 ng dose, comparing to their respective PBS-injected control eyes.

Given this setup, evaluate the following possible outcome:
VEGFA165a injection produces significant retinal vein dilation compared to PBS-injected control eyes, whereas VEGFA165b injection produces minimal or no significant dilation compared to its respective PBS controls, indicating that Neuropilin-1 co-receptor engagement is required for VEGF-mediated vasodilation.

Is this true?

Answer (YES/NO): NO